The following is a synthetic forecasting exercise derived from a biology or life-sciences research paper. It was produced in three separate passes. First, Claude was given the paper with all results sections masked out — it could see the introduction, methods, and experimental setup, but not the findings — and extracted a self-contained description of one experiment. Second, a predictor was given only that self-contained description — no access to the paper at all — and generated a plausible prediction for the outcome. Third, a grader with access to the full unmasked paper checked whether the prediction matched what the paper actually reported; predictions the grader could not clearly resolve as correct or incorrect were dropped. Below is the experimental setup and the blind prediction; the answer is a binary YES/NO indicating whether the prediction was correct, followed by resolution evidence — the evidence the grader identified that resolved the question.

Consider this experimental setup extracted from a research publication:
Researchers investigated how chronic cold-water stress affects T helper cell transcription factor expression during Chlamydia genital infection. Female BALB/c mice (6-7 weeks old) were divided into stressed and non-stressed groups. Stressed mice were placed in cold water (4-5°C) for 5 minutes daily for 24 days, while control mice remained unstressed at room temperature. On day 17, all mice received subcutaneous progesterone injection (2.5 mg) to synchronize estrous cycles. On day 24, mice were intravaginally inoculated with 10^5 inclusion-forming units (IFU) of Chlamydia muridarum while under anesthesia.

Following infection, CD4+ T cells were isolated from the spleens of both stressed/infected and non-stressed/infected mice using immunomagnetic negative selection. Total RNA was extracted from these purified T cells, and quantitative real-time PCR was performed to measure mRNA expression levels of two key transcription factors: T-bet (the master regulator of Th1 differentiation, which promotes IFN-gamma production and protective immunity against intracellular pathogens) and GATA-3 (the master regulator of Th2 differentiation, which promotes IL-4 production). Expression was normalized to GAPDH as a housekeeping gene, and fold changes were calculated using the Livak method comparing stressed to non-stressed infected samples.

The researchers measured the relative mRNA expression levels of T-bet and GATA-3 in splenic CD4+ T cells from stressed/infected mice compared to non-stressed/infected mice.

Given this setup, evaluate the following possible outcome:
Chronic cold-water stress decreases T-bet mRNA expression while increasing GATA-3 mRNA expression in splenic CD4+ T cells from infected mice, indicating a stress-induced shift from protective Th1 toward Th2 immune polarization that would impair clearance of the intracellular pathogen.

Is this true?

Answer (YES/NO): YES